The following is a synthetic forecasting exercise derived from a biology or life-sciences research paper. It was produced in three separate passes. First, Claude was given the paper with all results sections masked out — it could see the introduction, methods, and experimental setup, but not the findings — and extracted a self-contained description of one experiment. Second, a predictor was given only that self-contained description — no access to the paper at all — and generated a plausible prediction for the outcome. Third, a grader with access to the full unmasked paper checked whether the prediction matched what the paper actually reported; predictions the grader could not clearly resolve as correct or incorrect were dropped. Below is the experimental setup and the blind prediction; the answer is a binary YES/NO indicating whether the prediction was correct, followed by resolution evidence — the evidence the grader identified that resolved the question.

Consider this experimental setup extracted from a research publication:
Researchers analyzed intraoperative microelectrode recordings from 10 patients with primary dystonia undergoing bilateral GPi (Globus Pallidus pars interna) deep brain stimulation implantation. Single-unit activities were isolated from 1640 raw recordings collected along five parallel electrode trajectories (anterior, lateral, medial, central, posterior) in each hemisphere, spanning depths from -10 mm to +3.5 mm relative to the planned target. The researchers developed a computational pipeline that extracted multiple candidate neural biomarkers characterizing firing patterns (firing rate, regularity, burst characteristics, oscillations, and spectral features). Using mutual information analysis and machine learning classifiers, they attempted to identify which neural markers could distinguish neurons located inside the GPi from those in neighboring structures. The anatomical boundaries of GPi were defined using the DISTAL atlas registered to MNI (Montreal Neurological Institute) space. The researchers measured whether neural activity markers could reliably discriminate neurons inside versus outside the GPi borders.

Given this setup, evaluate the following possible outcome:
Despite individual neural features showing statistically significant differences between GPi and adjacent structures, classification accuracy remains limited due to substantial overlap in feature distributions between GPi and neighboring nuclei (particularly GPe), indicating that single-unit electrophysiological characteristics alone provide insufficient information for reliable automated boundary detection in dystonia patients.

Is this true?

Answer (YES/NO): YES